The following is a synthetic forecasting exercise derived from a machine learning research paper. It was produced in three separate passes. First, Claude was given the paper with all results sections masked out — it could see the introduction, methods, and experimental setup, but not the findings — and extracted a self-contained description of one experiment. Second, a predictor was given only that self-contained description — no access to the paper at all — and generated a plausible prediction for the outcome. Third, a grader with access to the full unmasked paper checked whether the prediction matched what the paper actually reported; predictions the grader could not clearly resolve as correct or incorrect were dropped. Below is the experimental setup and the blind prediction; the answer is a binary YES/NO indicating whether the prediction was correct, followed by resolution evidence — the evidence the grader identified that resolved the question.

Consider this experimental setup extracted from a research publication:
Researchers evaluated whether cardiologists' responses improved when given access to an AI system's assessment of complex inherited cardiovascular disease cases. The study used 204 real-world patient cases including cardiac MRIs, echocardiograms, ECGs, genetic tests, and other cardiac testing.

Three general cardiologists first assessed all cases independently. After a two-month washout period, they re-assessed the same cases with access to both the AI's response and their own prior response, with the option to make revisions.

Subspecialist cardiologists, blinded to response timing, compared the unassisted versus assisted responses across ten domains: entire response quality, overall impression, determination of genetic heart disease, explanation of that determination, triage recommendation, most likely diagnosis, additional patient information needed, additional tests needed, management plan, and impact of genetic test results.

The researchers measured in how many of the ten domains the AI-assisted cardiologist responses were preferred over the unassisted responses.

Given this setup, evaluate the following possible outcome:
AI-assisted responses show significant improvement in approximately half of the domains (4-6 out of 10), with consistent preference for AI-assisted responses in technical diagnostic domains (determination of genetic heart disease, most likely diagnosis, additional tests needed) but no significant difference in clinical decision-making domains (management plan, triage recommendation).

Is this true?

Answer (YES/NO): NO